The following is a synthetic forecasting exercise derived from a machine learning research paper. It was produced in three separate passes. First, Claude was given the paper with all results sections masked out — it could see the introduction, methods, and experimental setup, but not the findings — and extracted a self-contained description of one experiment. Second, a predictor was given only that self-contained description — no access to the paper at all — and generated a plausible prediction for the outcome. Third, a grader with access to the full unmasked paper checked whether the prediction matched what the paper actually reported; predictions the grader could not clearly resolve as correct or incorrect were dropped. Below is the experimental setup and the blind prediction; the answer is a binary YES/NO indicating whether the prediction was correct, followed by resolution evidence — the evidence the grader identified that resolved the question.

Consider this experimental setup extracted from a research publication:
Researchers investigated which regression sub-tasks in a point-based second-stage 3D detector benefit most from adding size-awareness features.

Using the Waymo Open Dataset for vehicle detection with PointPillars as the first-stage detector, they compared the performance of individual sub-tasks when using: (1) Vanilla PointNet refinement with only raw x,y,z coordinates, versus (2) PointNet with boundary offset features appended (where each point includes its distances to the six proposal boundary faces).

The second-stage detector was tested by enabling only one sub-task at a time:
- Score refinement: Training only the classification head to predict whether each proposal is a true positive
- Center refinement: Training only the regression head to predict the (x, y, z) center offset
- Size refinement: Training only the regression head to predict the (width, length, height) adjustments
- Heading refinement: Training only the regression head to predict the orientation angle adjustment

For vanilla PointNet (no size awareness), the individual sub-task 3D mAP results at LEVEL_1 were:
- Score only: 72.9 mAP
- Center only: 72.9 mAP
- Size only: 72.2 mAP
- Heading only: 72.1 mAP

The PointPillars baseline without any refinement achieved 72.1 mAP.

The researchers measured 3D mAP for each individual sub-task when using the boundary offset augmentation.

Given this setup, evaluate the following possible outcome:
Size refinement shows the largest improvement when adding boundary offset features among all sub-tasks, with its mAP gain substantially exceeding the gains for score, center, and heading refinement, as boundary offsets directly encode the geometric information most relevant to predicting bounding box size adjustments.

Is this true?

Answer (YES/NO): NO